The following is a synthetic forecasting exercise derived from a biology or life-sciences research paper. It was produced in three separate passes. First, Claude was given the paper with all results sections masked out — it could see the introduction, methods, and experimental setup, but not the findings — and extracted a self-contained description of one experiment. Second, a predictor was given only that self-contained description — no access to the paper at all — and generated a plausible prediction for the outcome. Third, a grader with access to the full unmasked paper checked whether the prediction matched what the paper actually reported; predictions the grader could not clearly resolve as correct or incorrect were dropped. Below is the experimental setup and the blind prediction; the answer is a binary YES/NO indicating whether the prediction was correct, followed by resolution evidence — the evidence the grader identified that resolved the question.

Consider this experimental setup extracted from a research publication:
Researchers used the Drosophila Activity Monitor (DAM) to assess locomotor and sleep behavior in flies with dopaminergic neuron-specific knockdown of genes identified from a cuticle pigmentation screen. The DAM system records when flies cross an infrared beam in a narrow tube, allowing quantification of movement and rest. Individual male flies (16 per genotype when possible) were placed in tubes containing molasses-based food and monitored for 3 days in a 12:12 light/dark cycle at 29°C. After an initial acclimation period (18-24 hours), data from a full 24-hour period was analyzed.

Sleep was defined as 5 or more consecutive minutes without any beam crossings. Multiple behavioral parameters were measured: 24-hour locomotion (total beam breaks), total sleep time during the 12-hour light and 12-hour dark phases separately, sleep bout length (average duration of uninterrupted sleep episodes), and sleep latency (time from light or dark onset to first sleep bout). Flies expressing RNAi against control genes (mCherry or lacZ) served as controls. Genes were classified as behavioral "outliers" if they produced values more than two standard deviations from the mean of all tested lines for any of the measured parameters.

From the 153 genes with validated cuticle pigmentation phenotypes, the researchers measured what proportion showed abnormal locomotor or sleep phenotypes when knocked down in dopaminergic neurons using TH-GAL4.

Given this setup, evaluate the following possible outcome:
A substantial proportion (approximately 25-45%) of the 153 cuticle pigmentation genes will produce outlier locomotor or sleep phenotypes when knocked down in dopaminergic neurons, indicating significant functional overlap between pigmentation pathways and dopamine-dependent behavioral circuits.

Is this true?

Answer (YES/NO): YES